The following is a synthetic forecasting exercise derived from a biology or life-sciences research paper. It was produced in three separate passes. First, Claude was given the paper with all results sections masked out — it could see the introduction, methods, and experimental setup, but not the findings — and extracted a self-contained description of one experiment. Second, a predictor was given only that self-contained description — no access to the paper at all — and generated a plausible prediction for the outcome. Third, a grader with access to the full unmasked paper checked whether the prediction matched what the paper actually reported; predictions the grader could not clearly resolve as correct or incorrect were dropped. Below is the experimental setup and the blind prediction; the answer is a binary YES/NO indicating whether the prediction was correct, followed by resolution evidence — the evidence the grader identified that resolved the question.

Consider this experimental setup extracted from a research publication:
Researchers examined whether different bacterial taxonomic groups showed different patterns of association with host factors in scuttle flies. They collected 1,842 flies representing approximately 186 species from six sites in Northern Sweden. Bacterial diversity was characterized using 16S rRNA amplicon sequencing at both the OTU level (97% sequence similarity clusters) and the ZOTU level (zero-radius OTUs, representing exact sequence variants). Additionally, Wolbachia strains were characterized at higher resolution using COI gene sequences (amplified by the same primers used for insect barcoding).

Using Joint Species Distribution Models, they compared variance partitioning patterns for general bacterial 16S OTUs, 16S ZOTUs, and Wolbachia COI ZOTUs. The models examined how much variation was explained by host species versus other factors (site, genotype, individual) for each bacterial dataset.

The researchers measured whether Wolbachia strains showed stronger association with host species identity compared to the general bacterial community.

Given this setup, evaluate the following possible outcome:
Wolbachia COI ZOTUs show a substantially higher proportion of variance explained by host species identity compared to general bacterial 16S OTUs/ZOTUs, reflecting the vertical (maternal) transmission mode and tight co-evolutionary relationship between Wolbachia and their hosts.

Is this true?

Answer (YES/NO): YES